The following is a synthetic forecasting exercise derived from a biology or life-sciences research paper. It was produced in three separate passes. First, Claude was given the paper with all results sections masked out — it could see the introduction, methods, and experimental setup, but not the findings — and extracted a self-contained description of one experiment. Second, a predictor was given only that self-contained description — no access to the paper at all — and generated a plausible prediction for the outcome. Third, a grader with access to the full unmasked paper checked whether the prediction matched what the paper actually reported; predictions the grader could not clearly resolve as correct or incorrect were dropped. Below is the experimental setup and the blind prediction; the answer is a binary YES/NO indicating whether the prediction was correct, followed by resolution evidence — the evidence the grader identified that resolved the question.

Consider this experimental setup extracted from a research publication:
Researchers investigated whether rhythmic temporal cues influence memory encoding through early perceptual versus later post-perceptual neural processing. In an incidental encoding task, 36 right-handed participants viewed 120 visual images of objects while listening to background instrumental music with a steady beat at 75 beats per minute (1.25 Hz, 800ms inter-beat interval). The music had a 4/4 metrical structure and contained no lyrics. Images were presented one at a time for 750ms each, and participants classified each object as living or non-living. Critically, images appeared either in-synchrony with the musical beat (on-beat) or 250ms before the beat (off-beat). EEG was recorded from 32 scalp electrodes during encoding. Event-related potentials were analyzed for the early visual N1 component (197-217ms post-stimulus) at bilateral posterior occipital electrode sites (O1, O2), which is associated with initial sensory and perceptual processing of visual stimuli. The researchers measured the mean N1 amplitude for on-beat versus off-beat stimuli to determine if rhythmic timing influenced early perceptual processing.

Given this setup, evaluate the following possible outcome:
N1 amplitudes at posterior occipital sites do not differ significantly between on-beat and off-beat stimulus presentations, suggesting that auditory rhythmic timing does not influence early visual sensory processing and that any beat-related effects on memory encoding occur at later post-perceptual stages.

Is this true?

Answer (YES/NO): YES